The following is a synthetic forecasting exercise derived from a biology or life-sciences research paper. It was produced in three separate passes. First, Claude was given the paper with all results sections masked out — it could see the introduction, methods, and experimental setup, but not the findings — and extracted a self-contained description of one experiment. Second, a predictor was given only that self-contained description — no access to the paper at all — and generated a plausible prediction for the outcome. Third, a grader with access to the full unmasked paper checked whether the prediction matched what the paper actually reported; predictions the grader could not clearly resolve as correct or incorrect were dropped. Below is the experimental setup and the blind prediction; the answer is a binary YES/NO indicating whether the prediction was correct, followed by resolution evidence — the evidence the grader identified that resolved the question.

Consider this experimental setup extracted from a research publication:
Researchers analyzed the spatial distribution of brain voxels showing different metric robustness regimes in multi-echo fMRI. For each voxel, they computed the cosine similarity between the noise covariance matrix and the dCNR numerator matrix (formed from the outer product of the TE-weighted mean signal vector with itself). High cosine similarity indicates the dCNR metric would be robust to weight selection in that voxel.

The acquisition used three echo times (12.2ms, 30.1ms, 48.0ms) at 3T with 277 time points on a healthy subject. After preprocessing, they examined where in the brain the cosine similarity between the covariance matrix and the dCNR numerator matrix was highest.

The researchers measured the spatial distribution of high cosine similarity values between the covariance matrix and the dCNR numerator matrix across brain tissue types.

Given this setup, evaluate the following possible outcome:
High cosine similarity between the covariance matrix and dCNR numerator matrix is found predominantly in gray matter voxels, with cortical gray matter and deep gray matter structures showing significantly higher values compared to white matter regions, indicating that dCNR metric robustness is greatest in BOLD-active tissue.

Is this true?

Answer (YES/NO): YES